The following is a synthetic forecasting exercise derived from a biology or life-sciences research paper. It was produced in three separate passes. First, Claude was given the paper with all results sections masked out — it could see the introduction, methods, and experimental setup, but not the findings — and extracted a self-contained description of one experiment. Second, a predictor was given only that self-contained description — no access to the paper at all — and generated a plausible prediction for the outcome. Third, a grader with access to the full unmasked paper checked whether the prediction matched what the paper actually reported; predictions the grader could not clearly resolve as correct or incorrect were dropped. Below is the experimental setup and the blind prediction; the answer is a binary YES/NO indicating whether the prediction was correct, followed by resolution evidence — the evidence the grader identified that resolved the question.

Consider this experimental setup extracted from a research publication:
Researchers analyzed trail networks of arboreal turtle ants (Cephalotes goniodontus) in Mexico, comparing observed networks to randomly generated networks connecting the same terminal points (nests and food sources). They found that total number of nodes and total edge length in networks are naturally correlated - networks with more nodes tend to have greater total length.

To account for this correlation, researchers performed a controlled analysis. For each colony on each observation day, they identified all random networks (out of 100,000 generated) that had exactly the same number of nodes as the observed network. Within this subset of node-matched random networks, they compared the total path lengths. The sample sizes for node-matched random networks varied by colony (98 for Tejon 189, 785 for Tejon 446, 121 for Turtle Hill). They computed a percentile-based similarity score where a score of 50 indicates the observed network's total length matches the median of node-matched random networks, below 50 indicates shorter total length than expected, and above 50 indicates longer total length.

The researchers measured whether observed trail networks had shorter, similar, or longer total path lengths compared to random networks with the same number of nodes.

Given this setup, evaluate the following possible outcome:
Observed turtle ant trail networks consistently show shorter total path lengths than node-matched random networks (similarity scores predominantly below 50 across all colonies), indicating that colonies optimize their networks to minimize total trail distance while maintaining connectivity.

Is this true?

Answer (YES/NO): NO